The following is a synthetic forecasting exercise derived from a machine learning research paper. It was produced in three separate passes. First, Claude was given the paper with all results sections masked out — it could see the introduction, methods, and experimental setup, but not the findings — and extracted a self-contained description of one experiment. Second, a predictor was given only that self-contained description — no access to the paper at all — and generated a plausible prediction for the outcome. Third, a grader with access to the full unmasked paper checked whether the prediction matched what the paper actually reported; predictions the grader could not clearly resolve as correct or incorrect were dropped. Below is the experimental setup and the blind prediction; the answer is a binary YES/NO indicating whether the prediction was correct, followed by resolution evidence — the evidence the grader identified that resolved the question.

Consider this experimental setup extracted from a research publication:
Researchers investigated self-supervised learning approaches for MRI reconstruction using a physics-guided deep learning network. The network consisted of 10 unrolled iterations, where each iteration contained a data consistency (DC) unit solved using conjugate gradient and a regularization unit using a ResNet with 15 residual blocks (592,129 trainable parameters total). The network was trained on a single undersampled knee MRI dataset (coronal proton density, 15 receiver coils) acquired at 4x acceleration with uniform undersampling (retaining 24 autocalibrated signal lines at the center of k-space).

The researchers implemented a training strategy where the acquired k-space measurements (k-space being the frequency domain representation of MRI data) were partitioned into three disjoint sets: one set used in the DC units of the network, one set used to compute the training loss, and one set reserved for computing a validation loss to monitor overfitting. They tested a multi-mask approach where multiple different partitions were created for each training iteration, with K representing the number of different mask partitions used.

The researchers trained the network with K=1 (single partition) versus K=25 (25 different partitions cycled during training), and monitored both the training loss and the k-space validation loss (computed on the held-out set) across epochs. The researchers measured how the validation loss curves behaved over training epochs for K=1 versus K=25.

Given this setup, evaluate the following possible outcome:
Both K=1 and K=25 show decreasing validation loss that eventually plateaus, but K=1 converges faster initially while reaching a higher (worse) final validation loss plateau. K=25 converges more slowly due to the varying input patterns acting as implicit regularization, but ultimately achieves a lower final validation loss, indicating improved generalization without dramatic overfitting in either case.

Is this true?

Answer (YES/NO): NO